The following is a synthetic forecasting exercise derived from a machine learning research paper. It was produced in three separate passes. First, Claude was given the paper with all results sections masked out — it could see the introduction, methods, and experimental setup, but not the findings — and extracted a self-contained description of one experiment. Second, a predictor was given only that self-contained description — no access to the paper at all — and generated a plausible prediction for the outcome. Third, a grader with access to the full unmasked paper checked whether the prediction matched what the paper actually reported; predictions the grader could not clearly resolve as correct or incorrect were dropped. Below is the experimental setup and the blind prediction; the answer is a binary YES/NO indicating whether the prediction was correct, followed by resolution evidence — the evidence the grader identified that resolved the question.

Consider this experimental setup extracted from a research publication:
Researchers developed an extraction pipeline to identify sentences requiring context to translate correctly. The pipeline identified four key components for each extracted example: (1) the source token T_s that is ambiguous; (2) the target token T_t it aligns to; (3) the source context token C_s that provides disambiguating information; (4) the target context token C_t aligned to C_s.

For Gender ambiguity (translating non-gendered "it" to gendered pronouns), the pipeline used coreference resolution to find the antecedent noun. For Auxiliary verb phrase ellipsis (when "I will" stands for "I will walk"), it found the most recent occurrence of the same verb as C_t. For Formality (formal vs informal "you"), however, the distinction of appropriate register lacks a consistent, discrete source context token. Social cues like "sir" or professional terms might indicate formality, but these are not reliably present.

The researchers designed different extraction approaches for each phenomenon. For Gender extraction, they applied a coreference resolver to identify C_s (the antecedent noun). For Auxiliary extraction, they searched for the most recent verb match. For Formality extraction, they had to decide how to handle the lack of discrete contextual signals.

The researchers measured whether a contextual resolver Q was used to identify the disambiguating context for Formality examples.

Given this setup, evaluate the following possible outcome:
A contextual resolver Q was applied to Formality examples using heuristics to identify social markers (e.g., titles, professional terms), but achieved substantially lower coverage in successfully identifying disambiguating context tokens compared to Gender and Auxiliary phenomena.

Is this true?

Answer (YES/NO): NO